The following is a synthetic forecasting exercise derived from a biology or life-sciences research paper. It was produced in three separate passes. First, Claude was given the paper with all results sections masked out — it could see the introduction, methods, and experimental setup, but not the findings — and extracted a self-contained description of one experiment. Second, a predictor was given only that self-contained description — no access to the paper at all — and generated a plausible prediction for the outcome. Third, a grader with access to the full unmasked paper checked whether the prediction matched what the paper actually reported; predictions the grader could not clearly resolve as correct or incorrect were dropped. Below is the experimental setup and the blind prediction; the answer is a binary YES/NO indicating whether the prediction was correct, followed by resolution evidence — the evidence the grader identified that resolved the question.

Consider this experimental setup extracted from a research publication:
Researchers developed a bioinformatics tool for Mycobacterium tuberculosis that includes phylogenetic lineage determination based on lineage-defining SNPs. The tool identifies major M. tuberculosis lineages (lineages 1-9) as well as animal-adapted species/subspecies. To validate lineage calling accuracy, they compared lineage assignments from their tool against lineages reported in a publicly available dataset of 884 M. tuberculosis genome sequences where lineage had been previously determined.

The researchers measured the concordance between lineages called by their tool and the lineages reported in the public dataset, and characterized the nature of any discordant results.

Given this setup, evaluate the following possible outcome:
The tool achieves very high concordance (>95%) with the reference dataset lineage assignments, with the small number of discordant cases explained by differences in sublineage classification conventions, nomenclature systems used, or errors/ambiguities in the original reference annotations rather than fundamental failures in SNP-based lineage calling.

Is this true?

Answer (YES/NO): NO